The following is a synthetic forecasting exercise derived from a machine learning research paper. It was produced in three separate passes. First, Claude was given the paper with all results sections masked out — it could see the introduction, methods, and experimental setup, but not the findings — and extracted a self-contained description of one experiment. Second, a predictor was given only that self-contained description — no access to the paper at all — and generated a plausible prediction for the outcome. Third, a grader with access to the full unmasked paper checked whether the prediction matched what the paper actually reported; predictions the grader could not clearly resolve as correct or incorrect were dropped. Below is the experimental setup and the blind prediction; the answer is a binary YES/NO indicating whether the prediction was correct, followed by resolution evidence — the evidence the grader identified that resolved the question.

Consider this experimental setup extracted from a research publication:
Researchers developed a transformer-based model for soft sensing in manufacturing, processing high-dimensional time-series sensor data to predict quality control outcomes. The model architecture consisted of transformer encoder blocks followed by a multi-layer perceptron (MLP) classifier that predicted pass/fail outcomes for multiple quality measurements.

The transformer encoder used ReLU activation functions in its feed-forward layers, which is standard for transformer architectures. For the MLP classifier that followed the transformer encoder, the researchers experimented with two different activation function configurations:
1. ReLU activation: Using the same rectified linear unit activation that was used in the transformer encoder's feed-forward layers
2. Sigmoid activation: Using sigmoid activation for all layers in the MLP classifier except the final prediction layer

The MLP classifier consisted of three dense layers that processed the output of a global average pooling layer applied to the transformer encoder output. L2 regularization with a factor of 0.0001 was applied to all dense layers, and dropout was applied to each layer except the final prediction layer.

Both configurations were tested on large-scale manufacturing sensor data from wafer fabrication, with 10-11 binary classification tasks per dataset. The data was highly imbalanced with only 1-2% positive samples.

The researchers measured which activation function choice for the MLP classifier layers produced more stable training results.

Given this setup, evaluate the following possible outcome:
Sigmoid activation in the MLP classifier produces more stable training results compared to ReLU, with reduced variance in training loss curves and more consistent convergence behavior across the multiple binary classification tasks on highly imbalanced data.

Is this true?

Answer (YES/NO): NO